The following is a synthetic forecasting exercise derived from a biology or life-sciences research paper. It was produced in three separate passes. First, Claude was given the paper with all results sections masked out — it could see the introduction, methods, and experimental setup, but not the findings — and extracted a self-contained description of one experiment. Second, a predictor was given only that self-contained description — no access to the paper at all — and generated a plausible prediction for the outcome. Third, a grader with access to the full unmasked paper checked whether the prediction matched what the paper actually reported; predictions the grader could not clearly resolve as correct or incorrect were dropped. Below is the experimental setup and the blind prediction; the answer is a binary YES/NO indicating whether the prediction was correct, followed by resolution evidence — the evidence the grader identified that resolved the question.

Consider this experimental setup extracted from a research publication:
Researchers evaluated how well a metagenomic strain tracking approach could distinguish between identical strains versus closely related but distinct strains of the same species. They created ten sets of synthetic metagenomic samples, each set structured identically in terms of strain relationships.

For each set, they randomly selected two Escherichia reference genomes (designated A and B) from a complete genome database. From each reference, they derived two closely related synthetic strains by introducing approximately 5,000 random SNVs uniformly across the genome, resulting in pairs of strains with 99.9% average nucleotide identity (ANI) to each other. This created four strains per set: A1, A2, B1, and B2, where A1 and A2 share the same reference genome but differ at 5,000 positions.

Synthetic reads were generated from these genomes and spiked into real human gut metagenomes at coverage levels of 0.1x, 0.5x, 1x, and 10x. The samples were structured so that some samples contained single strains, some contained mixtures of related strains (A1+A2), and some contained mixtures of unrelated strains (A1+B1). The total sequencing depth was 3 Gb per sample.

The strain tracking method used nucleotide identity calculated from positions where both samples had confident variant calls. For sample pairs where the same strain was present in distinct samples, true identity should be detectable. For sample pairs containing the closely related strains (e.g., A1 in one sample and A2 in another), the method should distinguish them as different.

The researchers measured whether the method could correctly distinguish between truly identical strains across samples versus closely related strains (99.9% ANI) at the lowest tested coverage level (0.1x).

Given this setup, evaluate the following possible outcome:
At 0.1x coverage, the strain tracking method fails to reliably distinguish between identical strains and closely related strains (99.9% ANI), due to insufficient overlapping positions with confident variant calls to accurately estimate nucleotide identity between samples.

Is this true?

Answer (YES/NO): YES